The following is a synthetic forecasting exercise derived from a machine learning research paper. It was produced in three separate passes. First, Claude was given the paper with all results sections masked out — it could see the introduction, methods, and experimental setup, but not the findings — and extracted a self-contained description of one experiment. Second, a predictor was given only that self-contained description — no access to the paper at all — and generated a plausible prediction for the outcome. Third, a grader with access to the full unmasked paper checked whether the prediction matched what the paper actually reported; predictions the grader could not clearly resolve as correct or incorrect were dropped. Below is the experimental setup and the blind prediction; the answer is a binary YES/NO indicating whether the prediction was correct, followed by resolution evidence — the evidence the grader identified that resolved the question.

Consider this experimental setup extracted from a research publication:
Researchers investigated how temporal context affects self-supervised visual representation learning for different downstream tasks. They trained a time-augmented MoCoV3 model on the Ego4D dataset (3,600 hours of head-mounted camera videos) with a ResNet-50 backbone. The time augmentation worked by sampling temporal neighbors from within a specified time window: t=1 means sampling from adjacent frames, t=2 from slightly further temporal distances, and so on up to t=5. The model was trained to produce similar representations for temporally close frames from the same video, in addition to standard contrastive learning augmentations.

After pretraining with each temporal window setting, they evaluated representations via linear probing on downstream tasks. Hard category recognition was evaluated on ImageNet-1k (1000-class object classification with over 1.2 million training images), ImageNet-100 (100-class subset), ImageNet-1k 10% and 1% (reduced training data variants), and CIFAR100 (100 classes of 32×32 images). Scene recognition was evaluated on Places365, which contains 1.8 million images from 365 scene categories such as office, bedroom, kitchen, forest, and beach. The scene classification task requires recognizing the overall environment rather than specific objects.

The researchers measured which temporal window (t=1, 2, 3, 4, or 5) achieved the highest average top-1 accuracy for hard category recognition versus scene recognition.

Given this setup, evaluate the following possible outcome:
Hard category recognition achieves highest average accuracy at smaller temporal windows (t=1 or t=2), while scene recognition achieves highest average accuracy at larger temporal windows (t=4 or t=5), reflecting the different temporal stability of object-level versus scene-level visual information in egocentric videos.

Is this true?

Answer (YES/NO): NO